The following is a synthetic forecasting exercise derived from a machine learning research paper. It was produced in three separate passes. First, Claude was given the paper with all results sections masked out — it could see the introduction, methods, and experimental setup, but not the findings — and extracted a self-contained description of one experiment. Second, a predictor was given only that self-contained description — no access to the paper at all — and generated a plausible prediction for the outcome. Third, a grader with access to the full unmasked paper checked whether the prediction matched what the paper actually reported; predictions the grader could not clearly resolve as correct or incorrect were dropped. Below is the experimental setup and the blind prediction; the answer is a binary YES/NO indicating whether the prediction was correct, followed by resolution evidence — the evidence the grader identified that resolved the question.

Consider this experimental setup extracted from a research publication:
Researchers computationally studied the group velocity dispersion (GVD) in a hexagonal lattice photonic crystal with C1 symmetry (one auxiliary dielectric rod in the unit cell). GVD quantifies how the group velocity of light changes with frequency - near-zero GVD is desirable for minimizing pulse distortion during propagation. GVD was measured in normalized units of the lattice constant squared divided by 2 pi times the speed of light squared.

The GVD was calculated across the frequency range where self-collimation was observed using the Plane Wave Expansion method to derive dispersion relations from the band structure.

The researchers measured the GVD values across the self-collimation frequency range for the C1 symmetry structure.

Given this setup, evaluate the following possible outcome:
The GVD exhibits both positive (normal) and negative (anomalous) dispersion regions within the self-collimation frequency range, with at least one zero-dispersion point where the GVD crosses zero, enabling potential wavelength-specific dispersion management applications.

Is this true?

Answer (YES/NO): NO